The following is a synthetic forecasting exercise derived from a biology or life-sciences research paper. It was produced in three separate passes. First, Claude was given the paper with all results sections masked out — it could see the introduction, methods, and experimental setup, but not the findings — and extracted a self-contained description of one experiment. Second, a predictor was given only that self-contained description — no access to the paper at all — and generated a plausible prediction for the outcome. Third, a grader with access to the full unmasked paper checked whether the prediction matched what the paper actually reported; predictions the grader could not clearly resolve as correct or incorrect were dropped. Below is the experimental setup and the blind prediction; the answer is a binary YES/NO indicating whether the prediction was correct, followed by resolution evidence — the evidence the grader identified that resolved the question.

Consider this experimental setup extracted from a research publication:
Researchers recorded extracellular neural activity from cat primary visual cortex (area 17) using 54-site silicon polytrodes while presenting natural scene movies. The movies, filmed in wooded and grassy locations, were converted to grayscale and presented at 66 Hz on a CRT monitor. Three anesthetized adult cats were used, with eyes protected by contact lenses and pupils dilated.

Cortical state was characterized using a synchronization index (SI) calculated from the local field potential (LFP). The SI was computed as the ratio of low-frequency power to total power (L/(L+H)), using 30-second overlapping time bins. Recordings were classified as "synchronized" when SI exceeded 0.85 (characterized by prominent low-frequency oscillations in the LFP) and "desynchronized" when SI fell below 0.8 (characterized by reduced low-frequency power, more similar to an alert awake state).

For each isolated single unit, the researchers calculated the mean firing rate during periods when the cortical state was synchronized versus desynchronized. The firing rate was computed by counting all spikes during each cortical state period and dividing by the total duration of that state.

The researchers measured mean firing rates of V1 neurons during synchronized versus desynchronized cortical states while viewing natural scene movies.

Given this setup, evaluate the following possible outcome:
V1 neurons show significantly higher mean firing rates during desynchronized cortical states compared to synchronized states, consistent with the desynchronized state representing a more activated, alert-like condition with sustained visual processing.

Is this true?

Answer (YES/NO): NO